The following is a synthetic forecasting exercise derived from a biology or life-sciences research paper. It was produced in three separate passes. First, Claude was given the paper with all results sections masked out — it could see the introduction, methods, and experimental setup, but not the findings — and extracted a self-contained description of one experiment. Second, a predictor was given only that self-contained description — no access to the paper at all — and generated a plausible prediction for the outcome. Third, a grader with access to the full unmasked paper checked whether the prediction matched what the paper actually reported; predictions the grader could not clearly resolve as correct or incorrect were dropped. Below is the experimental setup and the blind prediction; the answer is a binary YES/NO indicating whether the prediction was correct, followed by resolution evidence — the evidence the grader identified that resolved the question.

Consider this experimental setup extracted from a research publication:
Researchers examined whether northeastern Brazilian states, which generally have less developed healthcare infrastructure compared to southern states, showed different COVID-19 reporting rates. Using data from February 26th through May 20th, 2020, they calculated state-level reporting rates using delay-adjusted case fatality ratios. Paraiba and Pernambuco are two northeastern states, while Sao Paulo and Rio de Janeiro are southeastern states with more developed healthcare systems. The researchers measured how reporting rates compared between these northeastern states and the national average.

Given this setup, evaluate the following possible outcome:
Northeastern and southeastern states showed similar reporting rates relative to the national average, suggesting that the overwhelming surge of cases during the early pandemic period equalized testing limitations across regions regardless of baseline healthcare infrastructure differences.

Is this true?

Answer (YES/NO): NO